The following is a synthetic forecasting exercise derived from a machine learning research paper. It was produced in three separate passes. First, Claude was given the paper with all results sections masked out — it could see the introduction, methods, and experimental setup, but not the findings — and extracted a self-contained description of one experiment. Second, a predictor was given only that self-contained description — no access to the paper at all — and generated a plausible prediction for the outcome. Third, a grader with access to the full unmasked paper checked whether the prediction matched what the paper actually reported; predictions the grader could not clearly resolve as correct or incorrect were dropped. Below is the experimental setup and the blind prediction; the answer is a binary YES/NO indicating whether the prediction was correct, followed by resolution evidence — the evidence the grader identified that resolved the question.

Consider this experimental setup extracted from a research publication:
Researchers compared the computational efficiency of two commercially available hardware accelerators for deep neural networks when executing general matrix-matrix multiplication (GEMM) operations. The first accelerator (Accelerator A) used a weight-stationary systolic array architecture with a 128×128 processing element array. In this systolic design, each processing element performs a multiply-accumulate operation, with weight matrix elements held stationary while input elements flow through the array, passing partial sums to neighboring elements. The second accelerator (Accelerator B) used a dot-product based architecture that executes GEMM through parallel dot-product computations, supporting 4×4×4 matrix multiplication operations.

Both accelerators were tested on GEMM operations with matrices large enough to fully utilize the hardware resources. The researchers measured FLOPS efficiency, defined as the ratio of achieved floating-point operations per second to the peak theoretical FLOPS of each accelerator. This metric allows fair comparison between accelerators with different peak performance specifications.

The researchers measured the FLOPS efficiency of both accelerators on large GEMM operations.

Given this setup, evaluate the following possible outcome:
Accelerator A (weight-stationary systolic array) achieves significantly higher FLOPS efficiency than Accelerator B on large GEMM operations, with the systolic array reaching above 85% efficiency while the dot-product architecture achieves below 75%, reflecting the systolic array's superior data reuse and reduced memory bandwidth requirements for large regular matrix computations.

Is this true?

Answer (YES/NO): YES